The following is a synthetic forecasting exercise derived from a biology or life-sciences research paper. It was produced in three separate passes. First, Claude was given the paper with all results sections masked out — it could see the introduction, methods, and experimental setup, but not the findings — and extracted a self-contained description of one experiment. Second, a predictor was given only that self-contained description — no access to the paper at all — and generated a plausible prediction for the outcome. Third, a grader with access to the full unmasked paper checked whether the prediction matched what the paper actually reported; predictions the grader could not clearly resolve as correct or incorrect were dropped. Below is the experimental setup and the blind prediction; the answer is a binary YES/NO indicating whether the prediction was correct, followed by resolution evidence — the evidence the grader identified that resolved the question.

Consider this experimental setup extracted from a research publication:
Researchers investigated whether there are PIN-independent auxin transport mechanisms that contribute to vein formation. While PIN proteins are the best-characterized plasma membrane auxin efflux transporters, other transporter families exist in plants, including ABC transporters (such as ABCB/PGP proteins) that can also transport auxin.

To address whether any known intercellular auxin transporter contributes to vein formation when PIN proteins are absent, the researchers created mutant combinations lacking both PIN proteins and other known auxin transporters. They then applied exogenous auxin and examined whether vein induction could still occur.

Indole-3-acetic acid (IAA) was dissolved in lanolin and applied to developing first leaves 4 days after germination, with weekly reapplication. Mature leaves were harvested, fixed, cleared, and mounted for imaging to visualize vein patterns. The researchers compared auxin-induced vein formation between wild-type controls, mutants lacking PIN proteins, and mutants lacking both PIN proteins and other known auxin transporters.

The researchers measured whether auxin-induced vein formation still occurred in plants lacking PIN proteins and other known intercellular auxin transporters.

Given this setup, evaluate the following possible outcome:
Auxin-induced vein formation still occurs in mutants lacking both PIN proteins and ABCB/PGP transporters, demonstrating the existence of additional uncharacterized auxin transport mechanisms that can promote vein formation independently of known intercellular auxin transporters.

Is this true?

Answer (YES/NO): NO